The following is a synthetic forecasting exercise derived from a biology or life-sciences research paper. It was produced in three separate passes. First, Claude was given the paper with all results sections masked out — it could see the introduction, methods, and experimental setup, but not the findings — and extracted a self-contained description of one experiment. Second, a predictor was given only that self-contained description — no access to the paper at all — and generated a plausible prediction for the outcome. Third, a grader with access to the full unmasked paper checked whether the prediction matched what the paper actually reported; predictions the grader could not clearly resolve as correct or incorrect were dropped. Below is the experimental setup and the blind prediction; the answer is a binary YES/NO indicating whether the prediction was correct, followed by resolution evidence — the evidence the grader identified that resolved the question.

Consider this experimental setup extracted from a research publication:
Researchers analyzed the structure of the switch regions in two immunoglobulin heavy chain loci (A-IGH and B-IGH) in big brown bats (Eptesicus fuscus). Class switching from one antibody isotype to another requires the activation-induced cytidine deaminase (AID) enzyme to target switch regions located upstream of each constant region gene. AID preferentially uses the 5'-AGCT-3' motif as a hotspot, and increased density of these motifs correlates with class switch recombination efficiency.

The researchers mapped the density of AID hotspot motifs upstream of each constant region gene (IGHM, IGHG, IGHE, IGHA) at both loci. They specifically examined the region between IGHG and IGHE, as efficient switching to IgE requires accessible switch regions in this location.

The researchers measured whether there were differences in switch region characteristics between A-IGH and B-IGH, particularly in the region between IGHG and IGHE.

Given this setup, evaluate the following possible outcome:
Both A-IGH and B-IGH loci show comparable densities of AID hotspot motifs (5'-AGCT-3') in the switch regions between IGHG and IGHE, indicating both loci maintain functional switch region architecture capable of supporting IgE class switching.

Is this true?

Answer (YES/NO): NO